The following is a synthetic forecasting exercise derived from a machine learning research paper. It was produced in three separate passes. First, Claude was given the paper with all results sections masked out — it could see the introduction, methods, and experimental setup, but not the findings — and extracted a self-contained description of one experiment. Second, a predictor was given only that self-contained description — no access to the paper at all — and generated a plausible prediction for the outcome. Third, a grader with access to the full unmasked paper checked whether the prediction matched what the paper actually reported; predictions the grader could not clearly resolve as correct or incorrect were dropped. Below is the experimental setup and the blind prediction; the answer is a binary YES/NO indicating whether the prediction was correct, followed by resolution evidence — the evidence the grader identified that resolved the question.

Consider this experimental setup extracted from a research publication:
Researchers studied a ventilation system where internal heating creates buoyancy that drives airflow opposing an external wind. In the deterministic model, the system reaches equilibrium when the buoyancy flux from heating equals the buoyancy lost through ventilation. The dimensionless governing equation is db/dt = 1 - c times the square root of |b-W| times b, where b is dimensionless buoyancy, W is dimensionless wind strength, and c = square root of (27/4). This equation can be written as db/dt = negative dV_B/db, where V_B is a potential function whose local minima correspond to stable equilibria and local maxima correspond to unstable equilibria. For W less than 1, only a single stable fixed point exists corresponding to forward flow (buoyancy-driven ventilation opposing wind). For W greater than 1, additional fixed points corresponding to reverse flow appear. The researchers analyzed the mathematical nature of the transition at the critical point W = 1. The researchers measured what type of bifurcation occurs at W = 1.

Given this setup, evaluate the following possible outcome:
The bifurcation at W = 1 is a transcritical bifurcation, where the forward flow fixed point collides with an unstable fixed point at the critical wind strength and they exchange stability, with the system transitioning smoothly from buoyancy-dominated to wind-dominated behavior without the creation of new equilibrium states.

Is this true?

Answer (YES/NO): NO